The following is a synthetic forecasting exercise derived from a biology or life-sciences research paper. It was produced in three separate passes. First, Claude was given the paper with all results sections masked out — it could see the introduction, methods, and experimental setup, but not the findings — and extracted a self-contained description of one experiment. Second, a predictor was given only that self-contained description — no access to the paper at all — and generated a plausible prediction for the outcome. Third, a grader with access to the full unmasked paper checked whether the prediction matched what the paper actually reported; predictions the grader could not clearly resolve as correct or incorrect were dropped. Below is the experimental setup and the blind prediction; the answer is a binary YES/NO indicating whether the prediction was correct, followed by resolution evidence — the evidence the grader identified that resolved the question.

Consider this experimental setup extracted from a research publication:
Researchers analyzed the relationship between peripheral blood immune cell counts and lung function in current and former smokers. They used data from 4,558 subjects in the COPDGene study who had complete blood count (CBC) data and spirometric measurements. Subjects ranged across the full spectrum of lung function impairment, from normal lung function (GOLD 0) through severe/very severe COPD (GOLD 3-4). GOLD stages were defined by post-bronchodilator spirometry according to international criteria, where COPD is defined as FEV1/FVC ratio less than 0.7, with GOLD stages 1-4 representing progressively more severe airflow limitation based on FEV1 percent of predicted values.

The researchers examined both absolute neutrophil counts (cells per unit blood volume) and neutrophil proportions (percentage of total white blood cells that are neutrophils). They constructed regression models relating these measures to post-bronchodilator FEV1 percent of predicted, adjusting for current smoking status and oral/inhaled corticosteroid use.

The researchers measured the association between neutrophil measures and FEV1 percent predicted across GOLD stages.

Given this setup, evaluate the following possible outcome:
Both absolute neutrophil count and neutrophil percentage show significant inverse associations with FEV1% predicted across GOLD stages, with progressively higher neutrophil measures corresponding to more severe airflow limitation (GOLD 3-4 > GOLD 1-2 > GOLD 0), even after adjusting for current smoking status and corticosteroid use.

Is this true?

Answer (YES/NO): YES